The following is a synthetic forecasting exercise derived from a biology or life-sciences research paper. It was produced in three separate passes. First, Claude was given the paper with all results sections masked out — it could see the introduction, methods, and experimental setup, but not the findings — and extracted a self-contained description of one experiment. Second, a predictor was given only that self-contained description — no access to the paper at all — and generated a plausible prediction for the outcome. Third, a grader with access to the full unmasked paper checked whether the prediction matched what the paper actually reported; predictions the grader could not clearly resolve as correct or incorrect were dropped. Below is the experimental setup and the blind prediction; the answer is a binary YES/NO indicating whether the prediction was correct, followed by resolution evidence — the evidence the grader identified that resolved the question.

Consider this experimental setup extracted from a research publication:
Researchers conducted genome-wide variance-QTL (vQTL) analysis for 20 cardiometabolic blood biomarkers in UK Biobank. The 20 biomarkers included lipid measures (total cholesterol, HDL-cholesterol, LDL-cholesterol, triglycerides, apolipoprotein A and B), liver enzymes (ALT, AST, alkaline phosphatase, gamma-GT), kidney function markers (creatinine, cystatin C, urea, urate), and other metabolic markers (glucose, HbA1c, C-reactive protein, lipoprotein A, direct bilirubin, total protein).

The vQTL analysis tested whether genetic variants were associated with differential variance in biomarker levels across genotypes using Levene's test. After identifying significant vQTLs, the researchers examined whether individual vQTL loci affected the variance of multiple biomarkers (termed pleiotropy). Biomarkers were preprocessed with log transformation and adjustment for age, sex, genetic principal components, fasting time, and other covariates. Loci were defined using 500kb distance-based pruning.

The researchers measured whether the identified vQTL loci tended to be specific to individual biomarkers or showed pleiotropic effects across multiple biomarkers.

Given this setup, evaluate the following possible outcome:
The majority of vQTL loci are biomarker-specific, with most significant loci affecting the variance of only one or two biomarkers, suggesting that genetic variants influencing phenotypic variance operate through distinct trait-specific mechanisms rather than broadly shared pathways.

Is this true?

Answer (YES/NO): YES